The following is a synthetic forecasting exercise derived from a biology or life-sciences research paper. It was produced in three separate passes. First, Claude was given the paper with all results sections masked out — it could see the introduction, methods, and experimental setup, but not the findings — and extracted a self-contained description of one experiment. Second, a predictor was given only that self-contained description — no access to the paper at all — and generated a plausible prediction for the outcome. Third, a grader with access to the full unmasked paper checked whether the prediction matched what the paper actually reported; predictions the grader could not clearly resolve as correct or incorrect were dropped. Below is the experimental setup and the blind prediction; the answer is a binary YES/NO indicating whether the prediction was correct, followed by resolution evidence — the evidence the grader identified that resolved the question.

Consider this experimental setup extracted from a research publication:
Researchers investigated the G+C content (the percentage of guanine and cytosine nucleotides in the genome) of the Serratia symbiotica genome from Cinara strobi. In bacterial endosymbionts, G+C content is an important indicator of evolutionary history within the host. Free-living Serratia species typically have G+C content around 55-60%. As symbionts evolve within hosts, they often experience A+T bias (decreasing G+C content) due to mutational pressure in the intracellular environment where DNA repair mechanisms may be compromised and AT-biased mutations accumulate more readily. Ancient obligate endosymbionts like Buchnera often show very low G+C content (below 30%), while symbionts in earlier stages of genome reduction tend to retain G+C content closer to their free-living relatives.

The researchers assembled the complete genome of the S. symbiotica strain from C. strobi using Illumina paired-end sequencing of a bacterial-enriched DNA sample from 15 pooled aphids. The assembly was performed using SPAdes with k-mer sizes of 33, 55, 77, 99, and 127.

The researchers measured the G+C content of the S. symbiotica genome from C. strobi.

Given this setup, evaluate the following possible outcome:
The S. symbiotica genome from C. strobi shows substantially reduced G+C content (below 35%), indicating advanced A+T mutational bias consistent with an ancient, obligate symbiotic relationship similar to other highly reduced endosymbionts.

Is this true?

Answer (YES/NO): NO